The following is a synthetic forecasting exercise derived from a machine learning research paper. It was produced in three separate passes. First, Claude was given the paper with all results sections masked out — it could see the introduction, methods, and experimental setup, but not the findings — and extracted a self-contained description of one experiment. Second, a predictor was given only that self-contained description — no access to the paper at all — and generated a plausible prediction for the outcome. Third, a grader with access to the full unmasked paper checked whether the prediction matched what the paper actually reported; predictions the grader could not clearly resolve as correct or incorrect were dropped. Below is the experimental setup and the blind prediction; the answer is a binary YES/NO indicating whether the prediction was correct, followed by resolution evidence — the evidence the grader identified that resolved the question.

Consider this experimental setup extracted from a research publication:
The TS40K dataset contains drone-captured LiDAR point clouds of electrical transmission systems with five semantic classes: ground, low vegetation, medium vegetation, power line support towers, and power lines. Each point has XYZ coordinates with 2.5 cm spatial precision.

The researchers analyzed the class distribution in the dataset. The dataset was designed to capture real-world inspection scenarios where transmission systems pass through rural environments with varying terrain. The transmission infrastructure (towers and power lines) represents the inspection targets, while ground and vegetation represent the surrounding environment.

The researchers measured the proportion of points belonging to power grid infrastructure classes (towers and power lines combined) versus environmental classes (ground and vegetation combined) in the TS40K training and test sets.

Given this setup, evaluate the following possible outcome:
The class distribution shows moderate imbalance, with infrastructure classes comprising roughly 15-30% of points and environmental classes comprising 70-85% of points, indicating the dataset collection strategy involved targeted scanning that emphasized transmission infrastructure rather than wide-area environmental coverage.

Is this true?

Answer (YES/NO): NO